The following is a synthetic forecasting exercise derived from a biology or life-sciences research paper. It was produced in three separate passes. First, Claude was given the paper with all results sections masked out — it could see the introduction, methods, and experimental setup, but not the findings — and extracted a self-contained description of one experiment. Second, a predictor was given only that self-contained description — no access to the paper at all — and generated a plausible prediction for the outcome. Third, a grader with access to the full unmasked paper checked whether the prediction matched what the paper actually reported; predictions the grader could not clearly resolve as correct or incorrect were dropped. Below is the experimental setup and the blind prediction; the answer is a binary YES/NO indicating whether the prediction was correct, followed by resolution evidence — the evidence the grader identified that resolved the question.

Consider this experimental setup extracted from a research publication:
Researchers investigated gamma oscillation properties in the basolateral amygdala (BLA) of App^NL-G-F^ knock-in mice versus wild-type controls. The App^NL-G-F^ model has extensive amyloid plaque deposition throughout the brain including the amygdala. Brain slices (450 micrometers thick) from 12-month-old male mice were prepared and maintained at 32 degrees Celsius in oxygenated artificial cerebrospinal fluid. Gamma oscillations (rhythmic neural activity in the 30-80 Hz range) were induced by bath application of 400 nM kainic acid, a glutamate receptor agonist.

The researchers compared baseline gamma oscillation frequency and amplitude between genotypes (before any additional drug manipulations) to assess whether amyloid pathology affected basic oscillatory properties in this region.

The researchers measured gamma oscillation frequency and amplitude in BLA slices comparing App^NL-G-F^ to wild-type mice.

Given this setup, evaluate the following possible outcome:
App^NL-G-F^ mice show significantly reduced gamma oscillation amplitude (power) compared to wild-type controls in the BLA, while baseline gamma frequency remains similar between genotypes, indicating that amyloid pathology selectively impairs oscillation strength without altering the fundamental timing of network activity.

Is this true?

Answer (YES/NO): NO